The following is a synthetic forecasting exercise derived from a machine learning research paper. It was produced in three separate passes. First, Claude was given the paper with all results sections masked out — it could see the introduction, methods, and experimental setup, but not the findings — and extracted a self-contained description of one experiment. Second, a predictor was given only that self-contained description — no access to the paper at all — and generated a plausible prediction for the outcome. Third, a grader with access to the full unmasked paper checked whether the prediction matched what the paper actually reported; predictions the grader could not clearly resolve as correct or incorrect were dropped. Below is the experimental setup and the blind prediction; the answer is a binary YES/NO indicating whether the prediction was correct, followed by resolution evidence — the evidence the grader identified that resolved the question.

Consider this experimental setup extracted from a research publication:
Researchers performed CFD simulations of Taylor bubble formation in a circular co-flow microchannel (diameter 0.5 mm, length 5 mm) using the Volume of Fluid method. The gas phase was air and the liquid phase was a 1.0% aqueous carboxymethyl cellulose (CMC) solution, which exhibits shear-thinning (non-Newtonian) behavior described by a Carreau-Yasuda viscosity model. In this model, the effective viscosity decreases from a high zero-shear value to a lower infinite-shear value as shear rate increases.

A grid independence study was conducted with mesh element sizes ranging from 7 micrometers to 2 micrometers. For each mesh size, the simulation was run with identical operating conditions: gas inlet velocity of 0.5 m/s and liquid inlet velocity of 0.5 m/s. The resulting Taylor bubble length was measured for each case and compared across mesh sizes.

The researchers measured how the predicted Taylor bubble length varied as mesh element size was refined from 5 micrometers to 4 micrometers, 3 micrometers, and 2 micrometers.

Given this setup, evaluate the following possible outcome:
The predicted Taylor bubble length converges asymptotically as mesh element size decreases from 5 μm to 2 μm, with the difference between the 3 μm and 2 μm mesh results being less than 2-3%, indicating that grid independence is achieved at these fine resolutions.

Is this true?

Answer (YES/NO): YES